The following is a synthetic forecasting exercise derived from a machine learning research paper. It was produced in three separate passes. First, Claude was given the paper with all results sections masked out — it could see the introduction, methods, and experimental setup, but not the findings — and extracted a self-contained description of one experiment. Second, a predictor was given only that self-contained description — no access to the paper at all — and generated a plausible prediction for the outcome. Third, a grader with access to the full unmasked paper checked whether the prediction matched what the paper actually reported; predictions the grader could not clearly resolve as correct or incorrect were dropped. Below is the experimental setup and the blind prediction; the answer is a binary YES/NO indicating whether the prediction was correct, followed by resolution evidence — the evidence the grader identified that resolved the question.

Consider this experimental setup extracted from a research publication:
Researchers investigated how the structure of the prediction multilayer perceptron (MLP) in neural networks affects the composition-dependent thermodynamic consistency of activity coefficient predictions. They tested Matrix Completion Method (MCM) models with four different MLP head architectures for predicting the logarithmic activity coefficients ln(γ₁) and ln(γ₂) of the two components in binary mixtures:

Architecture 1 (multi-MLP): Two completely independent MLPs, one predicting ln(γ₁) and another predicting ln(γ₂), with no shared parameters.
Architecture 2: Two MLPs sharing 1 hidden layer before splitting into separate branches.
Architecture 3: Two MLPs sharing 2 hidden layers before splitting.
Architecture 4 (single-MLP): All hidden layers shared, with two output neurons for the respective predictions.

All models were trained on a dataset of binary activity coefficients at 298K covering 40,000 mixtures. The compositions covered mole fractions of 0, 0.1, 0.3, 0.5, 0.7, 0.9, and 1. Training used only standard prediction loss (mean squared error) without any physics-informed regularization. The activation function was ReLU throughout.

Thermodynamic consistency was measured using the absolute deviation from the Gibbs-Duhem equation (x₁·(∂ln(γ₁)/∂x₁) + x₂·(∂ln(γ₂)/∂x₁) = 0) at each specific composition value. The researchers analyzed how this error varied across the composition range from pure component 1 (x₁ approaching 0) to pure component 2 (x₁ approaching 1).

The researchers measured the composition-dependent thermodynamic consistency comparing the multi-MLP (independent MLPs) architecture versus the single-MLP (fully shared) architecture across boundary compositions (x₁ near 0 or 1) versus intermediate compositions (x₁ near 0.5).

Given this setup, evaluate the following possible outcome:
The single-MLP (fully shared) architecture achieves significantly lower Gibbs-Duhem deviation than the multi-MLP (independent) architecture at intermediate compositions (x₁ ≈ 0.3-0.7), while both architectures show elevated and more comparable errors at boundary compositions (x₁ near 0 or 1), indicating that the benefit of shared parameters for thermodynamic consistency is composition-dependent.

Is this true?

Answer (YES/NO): NO